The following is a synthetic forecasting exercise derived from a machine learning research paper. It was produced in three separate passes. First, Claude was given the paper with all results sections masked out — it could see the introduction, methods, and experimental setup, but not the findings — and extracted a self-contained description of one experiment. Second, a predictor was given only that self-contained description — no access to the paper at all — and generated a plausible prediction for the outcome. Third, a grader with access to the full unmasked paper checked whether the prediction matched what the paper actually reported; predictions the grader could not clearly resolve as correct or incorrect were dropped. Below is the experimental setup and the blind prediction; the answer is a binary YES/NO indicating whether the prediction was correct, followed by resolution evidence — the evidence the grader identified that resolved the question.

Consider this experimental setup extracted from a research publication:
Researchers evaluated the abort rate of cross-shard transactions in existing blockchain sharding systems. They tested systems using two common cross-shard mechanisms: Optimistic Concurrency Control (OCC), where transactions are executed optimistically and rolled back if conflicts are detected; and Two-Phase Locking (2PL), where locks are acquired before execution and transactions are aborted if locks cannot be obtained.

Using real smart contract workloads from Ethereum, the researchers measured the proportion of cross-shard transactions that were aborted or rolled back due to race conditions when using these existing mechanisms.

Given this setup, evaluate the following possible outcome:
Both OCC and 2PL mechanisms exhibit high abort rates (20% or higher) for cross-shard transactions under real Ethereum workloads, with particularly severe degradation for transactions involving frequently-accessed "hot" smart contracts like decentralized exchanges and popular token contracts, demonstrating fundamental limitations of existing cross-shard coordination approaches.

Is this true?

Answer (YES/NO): NO